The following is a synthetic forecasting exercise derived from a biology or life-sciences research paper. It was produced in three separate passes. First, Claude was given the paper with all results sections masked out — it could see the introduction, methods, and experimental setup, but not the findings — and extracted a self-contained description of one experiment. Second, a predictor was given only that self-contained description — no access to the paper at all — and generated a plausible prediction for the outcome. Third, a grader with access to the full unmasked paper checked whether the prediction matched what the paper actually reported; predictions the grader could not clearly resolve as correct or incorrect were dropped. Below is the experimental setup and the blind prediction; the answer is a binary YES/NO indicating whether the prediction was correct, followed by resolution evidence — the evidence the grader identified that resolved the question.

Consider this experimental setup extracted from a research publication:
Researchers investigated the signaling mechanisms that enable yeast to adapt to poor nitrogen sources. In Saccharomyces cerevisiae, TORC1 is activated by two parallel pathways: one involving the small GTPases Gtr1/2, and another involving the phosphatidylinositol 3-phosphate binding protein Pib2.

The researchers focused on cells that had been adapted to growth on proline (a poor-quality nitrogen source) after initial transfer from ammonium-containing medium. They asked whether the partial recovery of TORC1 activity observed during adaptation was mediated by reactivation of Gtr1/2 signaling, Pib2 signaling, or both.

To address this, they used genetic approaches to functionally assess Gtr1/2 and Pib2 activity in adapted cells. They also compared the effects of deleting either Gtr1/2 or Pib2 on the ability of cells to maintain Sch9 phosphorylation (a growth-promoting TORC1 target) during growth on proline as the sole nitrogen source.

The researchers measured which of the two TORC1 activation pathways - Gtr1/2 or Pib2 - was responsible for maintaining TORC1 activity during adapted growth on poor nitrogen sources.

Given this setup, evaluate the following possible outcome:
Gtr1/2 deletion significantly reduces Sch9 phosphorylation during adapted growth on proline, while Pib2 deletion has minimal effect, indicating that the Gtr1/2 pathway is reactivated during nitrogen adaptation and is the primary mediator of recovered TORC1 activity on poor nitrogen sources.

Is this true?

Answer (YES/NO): NO